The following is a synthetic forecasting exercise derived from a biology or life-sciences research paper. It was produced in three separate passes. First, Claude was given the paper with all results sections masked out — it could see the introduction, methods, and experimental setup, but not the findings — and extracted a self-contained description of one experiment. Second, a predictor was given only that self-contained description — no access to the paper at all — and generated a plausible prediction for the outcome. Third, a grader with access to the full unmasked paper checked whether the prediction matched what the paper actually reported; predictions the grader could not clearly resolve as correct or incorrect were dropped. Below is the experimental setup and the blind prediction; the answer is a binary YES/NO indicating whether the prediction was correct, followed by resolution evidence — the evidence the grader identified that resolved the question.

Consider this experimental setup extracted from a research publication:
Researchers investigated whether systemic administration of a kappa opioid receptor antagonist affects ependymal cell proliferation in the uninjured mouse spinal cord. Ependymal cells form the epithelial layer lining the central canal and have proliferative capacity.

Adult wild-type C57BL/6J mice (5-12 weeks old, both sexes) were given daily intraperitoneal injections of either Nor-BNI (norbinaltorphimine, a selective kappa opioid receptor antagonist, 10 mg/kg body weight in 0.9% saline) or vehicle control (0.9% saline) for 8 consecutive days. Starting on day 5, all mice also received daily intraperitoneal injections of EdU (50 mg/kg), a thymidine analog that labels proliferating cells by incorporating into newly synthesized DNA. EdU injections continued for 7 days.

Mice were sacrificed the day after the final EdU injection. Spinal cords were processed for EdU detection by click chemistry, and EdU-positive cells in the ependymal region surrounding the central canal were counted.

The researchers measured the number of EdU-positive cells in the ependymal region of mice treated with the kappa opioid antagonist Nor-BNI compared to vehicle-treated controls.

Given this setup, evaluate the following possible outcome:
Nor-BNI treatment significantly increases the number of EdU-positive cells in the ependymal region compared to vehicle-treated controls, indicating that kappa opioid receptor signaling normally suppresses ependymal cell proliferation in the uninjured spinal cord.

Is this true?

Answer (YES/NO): YES